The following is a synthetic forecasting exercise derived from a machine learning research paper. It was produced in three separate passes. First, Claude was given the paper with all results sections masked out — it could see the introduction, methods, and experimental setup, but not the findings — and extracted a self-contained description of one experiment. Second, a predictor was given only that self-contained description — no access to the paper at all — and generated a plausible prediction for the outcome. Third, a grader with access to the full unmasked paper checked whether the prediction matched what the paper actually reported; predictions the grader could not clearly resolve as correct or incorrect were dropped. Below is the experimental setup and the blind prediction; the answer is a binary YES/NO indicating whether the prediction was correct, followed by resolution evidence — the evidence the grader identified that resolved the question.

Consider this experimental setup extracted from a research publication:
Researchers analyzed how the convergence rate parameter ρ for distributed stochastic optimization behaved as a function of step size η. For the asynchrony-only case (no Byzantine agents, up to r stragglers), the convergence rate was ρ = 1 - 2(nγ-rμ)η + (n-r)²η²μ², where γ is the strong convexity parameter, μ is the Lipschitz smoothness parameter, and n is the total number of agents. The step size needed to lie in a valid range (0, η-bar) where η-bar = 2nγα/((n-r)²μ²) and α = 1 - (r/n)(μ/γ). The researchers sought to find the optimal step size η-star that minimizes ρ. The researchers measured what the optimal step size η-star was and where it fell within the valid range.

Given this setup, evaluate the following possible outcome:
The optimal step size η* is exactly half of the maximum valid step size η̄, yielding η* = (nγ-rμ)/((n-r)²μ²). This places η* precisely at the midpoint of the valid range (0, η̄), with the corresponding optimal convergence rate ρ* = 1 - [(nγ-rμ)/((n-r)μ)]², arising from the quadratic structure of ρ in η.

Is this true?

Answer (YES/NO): YES